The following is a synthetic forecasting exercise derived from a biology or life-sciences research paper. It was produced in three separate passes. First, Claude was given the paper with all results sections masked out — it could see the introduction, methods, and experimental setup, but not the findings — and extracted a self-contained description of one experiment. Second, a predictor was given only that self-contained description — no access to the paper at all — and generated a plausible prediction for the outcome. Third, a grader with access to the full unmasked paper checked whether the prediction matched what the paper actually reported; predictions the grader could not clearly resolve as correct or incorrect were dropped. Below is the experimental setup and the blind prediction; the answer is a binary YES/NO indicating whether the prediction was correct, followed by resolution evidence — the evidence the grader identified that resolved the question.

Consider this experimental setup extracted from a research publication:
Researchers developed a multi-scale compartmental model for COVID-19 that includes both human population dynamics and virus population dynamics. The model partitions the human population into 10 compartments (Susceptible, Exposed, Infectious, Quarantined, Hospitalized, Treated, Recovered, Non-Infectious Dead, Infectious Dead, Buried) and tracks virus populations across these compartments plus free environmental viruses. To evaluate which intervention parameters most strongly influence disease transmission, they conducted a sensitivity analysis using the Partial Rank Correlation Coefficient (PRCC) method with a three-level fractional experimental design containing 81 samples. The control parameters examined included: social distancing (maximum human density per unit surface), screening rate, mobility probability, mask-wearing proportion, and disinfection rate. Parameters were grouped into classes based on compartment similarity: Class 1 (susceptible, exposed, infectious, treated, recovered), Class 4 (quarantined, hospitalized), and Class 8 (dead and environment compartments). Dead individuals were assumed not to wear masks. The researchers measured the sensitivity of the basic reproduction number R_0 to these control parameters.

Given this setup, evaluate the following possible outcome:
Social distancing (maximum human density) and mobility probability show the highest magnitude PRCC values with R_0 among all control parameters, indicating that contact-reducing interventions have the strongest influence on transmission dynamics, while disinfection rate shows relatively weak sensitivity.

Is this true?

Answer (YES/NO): NO